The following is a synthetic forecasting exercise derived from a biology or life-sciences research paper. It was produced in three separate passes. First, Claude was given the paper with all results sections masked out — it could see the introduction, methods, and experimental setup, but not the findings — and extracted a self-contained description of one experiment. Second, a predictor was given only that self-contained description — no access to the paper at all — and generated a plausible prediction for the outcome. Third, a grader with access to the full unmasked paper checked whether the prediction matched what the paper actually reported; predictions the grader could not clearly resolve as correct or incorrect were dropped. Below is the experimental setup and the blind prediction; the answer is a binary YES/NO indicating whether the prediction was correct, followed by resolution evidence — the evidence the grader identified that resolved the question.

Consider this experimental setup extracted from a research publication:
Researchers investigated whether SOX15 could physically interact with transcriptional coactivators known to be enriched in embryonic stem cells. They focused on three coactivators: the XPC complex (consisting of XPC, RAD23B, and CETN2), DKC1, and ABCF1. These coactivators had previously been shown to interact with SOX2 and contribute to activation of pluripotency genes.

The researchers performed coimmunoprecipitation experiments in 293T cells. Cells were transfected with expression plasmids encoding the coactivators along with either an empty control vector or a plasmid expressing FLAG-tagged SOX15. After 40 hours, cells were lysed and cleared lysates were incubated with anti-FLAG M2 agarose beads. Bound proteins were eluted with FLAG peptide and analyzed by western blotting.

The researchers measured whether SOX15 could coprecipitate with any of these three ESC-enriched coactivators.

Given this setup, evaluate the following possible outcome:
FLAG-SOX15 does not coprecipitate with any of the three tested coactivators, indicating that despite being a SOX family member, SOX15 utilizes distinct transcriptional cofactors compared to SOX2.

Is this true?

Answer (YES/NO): NO